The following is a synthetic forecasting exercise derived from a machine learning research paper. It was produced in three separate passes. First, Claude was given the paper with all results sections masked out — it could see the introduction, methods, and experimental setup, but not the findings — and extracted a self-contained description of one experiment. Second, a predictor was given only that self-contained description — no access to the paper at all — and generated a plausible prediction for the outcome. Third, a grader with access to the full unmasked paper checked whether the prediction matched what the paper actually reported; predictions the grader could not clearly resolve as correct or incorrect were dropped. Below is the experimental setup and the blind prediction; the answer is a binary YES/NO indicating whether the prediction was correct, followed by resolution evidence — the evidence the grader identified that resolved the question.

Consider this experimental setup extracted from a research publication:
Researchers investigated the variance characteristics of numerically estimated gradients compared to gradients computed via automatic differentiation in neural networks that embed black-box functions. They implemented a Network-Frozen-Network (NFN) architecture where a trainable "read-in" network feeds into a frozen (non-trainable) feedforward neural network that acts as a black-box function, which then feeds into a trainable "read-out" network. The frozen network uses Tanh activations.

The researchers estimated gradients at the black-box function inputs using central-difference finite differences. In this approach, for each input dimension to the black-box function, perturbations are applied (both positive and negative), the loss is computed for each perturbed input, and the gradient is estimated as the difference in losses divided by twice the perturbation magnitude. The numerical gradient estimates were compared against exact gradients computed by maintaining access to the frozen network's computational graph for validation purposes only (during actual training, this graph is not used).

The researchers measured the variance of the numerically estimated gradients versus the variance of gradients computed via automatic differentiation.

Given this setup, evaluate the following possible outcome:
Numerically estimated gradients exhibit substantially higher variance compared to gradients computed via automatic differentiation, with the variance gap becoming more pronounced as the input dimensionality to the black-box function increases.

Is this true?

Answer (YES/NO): NO